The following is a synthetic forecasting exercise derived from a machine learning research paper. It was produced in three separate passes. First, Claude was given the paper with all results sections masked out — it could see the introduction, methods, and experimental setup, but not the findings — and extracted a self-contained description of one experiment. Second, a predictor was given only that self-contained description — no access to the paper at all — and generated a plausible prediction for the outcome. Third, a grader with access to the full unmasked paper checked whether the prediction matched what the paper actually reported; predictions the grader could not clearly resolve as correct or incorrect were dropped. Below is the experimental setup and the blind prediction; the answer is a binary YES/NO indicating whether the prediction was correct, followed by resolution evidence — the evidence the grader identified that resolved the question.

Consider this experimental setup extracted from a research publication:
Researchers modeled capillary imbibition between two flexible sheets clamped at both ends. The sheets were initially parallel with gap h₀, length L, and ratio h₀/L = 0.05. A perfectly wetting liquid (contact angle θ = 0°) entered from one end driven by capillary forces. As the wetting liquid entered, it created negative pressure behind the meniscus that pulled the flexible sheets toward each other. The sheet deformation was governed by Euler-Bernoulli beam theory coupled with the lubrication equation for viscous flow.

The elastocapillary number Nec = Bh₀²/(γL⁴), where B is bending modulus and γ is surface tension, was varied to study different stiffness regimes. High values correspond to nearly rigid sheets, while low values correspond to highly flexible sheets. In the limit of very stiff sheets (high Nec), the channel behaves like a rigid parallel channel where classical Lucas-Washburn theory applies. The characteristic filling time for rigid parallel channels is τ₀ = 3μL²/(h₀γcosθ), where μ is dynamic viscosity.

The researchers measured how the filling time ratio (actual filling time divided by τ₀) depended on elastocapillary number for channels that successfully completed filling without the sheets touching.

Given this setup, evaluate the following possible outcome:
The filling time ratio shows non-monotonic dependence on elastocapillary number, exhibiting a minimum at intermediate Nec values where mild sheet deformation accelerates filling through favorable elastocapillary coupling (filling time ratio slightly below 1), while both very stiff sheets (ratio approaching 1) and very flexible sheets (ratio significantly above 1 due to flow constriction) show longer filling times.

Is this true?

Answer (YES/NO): NO